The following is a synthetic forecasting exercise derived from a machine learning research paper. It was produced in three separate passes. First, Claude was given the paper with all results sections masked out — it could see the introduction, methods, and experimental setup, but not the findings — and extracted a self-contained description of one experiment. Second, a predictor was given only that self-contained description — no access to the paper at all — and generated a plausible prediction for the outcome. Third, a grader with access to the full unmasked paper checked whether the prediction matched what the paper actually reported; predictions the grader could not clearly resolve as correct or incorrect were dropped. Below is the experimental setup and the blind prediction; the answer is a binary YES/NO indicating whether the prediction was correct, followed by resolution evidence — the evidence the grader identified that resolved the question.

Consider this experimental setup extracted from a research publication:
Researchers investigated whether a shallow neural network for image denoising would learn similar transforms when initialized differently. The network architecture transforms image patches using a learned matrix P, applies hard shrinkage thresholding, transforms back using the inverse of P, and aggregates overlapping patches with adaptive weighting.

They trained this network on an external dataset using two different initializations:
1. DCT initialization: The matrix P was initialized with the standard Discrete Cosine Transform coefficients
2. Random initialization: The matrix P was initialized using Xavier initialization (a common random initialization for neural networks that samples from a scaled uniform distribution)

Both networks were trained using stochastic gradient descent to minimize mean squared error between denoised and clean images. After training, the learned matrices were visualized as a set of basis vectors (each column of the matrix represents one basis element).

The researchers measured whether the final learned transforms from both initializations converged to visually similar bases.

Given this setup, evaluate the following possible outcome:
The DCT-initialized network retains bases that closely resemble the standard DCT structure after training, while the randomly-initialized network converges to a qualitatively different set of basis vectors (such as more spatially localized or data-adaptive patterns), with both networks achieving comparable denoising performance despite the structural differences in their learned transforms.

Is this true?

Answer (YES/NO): NO